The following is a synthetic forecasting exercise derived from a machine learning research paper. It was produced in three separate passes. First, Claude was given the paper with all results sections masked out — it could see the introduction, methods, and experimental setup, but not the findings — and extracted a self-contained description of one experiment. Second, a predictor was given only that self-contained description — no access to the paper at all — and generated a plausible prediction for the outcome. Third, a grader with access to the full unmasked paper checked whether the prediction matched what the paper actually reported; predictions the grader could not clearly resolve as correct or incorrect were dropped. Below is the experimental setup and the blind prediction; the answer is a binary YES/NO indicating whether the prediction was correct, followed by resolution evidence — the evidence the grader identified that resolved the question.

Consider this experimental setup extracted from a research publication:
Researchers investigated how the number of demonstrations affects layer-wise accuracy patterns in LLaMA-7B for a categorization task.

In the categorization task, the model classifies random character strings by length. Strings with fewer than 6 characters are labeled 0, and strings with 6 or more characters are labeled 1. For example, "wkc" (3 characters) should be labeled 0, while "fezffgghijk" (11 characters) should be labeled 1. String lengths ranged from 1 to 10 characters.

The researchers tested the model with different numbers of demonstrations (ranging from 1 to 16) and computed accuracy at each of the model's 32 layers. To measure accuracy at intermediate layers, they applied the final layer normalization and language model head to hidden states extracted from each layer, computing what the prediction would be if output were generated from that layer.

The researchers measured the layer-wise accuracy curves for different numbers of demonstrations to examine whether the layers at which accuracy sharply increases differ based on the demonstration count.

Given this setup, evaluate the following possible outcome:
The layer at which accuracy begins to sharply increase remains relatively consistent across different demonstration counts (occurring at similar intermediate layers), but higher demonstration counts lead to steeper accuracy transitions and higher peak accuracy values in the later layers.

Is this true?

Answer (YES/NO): NO